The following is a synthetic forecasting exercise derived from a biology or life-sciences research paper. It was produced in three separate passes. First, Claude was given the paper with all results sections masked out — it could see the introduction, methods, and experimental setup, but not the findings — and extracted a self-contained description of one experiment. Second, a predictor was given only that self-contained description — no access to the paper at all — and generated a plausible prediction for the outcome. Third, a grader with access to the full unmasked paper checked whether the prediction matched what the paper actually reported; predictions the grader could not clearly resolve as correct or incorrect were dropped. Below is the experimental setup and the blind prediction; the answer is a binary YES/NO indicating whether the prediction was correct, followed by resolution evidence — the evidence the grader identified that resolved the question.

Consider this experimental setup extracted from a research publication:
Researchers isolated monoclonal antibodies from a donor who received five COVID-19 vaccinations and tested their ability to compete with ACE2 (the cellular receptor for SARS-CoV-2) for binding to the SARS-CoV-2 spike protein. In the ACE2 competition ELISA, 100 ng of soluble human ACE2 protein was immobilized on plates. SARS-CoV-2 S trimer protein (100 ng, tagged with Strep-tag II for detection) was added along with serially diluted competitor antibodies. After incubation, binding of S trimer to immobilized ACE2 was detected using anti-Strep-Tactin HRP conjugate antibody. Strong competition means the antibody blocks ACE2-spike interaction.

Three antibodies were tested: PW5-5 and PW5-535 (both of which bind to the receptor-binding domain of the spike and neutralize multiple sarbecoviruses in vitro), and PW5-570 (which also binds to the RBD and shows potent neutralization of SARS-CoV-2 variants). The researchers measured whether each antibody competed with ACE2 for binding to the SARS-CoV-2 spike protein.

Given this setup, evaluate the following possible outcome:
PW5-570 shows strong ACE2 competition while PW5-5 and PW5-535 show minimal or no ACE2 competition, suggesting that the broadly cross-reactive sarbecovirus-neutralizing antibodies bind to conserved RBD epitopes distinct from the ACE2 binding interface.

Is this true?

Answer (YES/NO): NO